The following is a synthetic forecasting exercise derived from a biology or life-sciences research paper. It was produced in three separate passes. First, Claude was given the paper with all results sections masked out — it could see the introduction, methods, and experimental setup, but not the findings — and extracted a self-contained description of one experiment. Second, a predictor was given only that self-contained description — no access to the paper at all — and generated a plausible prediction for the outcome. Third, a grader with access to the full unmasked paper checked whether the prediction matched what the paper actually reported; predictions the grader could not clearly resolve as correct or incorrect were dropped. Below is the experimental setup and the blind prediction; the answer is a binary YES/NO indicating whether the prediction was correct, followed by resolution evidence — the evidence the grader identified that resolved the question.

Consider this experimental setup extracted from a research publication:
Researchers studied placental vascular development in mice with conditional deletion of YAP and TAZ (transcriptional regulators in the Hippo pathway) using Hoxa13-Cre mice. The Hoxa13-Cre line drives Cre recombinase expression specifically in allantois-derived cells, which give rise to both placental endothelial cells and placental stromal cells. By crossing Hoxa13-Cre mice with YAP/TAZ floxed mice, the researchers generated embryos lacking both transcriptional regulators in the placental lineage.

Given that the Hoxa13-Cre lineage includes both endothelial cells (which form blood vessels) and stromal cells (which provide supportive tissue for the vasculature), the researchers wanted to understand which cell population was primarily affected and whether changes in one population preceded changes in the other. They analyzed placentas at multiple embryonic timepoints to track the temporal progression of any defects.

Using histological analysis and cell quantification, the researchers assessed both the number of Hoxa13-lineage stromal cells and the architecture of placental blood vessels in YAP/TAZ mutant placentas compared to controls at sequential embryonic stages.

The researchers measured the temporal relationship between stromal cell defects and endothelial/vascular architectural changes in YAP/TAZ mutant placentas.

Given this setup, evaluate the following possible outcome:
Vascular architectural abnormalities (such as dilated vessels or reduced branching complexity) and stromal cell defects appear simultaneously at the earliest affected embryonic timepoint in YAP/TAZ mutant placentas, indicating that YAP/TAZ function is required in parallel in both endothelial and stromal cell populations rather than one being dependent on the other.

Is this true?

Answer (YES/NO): NO